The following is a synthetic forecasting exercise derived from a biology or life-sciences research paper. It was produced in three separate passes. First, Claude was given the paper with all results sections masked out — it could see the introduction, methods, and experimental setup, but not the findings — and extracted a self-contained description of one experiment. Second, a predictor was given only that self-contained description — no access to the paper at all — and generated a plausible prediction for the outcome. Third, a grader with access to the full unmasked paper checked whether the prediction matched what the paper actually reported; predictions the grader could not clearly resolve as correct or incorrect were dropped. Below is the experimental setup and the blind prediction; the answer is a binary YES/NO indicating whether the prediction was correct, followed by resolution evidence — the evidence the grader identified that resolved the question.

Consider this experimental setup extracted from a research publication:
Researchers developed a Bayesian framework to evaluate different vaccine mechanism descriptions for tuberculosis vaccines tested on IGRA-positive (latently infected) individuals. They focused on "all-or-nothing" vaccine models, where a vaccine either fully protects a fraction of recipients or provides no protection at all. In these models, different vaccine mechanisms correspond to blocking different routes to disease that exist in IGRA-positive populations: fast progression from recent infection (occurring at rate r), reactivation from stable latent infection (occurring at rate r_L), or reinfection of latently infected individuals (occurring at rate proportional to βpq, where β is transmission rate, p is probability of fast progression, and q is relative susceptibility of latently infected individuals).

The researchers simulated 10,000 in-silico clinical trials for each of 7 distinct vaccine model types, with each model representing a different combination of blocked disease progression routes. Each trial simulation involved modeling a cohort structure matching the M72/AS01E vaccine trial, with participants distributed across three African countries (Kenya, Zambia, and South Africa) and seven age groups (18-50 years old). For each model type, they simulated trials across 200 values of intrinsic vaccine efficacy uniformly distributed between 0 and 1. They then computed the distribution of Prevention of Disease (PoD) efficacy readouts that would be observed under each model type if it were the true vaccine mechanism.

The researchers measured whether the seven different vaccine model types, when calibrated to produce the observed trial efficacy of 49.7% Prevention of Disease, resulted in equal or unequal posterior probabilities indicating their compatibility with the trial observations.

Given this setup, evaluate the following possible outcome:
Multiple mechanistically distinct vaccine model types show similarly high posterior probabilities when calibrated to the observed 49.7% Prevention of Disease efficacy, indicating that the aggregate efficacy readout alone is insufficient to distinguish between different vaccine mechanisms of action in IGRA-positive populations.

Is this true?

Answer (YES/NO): NO